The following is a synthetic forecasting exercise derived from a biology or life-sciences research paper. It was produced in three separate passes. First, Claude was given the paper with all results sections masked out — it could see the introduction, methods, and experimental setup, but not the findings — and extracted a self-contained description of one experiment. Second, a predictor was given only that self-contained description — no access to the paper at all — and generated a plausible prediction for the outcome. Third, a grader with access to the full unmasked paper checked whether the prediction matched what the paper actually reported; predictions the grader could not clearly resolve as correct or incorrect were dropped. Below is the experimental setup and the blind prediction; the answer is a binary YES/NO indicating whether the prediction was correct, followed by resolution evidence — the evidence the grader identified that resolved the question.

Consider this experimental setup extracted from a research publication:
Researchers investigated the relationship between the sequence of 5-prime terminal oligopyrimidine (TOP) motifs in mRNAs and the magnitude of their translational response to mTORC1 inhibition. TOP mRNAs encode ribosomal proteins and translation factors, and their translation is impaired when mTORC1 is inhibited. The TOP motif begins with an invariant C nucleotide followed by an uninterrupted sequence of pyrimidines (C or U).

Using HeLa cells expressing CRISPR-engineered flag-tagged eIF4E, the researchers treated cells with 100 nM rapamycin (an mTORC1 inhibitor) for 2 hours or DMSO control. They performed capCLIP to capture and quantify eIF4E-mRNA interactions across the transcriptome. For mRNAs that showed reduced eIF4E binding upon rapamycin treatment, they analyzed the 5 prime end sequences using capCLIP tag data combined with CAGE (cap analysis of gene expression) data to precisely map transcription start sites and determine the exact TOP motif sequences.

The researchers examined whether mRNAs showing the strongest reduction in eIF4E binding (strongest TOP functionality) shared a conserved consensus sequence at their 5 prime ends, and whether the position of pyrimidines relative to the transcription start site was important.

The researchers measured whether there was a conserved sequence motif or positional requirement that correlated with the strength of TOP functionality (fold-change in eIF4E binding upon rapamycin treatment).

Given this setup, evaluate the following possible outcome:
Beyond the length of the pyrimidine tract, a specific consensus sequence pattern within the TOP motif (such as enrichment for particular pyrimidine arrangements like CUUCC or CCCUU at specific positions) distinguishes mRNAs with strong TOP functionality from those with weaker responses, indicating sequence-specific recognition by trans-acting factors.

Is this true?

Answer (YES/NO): YES